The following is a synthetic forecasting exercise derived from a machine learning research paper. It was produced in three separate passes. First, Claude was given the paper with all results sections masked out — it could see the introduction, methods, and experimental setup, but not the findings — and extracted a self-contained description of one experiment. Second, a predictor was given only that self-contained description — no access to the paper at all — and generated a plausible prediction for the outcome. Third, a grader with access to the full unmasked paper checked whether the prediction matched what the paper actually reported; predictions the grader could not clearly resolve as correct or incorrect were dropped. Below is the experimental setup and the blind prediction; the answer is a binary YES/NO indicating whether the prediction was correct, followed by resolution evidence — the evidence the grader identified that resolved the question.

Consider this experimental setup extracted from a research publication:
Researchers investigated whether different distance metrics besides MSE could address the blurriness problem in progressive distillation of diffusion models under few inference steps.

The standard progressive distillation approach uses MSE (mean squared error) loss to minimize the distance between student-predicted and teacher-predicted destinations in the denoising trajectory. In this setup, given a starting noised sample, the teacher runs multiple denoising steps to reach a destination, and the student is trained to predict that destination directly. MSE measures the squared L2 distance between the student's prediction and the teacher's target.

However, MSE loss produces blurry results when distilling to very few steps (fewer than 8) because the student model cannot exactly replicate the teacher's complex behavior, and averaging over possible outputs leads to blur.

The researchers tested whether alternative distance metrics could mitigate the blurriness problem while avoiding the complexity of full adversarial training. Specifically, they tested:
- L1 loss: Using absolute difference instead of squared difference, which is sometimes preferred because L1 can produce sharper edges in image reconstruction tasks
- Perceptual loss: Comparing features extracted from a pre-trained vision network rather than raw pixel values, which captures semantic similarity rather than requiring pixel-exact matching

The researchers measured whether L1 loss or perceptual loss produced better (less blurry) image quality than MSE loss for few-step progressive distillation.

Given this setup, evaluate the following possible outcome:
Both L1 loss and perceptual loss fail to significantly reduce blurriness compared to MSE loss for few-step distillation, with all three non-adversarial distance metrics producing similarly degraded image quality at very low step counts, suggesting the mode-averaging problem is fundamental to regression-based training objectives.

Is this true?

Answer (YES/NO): YES